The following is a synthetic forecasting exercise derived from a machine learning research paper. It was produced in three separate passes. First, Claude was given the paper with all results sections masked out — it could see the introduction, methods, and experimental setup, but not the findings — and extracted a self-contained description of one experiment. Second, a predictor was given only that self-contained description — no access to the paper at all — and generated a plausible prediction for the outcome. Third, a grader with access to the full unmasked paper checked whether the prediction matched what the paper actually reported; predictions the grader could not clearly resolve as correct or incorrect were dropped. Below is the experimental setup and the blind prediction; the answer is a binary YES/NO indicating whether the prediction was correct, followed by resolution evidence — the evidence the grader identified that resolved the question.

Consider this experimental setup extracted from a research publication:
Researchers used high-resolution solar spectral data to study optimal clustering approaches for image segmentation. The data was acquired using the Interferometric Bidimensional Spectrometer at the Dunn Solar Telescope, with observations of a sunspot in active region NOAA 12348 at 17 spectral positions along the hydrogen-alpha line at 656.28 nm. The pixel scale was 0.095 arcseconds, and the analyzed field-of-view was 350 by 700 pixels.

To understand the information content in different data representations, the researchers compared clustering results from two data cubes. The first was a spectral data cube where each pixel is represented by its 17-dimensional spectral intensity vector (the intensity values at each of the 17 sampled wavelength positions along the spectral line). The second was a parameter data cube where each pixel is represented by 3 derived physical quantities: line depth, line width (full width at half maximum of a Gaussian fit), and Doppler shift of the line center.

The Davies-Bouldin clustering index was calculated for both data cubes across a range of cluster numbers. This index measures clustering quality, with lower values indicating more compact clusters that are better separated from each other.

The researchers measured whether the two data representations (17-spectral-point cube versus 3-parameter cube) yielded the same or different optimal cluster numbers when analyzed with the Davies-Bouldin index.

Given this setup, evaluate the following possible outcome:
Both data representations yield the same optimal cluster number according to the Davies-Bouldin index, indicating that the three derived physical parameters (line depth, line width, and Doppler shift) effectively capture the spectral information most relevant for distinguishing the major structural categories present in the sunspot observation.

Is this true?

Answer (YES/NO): YES